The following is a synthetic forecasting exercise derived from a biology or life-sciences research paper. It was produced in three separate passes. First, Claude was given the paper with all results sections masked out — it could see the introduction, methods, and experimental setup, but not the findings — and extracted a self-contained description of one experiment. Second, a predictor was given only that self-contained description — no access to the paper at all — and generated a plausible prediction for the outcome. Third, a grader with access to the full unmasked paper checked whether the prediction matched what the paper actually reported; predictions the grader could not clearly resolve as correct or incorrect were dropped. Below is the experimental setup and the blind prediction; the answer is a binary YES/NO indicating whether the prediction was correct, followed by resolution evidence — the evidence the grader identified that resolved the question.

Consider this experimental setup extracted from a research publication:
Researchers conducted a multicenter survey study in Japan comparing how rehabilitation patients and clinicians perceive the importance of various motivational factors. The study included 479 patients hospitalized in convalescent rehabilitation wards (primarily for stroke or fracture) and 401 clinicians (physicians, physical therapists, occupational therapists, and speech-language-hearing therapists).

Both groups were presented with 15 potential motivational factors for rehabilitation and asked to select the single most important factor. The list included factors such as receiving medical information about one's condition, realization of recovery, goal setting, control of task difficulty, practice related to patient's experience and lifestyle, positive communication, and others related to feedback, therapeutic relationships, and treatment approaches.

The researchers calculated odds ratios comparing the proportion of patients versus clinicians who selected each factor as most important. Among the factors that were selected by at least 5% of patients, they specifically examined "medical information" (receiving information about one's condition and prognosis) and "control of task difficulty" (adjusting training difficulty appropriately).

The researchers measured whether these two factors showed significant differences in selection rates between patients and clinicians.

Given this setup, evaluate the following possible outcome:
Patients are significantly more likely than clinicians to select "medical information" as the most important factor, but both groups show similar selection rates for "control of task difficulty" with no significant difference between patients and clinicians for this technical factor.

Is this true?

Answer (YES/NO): NO